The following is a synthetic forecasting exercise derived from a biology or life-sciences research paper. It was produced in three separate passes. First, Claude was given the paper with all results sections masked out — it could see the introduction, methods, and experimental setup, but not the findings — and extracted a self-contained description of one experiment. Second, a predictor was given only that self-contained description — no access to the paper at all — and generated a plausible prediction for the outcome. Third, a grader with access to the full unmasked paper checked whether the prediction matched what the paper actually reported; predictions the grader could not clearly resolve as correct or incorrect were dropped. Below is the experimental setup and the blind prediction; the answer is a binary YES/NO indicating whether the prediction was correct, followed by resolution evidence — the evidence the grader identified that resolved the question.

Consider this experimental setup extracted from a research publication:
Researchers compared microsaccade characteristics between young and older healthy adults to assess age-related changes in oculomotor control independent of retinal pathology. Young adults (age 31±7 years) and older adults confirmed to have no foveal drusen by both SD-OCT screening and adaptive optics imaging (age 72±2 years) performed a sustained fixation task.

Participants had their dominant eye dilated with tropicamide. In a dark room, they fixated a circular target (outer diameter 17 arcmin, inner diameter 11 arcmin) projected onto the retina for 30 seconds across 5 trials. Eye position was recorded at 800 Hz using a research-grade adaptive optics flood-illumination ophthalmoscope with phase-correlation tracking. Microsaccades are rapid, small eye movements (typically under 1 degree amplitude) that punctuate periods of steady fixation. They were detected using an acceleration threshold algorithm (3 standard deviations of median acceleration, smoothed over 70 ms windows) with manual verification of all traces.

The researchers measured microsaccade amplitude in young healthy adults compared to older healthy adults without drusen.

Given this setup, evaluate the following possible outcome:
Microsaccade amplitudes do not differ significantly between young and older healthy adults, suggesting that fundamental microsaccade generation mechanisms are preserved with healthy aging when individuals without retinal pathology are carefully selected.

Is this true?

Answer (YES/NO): YES